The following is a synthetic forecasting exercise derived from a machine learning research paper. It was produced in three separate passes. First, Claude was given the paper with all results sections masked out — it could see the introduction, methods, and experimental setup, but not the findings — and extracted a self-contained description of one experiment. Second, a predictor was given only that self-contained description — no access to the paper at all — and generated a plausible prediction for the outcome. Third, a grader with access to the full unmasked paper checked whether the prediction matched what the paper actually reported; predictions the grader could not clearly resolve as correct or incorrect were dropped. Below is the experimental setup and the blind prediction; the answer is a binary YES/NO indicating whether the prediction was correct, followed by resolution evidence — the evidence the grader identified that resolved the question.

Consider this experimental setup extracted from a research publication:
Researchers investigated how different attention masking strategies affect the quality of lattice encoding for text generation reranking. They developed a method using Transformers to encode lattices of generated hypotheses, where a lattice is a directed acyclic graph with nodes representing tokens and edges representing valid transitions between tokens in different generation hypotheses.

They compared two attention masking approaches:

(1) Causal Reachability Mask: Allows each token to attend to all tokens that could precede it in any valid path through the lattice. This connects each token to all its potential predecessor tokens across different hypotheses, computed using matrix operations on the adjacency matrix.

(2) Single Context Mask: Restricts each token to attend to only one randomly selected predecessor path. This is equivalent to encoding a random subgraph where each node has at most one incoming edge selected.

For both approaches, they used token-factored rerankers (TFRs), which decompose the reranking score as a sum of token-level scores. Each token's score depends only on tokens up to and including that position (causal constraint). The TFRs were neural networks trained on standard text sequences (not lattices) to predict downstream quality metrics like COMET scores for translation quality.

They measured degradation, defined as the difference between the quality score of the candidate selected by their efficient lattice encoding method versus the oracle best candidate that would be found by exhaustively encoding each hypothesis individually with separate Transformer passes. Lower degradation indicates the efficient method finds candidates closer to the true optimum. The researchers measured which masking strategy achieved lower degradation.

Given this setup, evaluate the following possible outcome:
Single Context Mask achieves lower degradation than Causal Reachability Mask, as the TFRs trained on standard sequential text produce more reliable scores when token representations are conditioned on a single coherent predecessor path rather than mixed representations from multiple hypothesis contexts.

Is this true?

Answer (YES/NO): NO